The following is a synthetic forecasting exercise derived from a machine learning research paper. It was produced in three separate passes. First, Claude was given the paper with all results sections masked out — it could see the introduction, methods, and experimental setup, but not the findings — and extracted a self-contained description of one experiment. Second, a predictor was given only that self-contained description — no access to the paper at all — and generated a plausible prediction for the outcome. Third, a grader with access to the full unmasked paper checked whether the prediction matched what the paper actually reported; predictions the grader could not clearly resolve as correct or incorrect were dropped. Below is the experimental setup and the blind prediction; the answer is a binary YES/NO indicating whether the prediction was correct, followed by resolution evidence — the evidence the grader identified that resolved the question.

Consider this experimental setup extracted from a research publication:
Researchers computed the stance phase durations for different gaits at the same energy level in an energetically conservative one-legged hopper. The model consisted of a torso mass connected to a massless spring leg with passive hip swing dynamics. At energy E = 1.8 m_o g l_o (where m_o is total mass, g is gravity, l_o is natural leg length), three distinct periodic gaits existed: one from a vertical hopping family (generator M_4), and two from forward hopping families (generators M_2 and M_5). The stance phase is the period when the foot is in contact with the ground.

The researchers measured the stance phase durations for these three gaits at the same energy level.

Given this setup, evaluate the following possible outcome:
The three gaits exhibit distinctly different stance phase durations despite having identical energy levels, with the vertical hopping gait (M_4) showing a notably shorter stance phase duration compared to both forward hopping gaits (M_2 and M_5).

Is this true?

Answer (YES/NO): NO